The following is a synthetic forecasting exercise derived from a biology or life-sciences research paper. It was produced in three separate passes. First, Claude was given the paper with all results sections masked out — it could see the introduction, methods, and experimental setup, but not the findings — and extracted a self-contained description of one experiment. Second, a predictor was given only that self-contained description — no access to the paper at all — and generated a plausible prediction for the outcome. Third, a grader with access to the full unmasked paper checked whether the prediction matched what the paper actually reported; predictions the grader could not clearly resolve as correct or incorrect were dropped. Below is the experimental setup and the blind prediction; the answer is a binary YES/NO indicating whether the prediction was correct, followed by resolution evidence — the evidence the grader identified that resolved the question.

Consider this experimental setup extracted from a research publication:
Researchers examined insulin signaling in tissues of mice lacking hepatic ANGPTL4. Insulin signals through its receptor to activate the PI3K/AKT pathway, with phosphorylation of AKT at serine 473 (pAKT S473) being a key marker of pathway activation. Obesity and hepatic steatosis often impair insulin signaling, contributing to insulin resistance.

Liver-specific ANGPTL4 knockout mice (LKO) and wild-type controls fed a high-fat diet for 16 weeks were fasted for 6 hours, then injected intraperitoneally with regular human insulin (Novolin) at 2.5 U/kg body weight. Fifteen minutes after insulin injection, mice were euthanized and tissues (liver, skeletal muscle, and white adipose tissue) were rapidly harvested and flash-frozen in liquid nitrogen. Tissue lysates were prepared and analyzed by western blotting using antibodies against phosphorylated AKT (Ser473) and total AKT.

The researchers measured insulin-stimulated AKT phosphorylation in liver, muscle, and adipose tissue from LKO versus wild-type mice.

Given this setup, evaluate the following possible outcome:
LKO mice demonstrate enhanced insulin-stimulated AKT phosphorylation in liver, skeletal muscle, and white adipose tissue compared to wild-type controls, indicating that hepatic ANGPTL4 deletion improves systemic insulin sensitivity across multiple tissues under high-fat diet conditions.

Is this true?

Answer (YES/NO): YES